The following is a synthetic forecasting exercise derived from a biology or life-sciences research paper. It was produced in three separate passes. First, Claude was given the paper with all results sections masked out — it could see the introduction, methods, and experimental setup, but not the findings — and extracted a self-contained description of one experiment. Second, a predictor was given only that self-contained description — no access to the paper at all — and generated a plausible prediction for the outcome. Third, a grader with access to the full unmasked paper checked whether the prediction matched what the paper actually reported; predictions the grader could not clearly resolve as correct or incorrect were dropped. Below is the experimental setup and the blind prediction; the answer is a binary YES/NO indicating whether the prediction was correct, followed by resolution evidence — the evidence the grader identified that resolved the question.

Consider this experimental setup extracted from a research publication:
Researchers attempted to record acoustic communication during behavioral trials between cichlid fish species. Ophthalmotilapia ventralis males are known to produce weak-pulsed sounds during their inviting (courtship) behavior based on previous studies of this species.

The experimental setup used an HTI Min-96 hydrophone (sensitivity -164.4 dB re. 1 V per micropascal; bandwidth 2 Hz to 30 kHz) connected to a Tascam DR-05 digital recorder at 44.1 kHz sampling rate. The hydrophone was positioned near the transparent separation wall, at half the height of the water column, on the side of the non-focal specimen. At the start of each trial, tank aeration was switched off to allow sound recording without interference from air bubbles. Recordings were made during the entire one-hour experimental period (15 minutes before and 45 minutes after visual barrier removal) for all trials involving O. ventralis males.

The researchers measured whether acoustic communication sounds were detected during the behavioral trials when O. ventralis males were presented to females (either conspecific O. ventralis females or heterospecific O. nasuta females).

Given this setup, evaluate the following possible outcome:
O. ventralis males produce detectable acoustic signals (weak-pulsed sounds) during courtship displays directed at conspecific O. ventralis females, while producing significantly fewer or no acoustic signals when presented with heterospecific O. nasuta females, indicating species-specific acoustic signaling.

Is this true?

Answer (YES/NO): NO